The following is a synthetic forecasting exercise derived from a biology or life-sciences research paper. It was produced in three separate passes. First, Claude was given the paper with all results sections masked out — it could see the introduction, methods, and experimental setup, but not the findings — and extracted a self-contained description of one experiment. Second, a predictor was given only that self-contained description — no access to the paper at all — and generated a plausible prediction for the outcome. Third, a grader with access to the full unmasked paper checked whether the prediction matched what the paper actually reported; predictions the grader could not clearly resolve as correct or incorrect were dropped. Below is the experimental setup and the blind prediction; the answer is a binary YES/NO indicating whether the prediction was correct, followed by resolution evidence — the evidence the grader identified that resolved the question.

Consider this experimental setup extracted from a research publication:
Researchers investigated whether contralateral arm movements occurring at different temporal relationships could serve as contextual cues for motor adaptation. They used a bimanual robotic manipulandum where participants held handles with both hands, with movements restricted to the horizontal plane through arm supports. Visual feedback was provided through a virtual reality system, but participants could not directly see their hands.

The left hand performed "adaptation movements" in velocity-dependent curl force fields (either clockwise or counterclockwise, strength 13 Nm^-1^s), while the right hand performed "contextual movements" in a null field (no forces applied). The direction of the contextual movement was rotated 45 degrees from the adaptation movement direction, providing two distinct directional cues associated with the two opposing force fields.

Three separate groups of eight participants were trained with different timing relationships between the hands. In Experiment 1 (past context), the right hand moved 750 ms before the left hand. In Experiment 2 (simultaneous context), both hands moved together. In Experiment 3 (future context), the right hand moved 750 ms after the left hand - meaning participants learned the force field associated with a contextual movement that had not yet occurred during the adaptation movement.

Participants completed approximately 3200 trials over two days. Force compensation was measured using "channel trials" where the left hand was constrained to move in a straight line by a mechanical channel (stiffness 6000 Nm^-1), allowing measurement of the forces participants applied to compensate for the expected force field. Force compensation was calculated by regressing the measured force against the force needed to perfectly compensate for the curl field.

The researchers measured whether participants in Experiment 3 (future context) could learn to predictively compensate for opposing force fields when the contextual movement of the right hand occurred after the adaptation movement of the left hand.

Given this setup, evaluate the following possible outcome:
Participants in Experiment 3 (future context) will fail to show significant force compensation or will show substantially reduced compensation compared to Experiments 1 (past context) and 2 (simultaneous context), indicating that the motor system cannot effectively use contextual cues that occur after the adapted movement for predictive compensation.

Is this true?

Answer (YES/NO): NO